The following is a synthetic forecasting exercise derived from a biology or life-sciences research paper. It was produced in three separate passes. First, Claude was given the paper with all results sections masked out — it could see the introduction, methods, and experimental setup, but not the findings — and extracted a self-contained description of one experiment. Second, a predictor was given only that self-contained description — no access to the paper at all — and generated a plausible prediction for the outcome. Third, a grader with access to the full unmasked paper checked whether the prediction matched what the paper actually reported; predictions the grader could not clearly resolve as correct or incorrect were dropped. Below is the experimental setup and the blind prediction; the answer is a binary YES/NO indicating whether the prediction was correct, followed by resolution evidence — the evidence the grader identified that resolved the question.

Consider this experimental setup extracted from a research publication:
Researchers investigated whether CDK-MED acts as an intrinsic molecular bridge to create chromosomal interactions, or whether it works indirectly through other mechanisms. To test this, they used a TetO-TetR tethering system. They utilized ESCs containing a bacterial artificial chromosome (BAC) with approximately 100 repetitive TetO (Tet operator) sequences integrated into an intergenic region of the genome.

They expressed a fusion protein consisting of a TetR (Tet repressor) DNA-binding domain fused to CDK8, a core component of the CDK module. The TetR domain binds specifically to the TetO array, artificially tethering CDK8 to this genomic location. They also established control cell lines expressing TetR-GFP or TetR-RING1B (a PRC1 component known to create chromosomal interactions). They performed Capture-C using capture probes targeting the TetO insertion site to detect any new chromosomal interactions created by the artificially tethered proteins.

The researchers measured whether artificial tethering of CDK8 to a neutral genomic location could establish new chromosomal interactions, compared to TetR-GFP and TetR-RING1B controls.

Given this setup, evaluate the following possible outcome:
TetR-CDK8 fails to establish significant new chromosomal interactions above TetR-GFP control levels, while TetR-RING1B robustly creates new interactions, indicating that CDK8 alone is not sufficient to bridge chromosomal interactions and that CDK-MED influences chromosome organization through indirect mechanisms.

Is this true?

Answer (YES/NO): YES